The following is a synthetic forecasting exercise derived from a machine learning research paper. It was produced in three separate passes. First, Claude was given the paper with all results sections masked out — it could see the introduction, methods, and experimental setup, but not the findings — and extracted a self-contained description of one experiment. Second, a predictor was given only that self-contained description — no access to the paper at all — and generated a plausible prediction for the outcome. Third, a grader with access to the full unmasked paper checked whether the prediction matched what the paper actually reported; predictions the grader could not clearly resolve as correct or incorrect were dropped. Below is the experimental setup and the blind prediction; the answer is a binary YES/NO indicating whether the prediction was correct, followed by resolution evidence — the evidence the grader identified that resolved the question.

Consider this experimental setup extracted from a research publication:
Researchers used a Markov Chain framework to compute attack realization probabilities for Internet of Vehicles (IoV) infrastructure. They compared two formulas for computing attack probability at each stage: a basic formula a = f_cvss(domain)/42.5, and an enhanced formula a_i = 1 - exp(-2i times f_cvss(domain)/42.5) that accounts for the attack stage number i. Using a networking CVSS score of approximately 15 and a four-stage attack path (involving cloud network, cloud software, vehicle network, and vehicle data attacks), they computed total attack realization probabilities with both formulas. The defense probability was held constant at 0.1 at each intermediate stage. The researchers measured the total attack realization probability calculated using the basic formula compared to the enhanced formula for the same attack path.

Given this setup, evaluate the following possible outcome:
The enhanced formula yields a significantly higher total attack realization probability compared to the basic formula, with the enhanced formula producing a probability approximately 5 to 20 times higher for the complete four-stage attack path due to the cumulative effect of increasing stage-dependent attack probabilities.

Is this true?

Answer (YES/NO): YES